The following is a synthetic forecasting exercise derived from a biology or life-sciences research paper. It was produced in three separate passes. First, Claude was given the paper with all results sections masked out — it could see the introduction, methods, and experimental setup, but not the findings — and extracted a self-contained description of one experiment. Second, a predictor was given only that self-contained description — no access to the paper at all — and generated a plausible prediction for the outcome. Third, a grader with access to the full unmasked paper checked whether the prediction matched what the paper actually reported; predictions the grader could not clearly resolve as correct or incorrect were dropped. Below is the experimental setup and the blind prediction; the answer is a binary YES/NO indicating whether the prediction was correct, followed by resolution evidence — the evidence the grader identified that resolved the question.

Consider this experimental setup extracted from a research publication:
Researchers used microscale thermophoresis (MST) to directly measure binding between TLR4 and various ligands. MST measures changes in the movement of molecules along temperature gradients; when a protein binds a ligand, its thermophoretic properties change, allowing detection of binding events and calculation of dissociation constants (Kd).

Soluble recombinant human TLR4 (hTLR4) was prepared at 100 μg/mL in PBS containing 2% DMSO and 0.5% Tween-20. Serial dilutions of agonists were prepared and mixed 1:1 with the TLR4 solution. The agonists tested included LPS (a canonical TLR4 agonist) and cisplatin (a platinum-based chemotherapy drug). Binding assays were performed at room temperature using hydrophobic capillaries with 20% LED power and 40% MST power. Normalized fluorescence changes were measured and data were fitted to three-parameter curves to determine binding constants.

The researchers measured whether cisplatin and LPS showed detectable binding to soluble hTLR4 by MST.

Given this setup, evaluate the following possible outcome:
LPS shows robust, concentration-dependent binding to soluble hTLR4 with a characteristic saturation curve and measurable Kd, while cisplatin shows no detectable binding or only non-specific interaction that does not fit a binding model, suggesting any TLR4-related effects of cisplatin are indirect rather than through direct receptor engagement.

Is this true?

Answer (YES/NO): NO